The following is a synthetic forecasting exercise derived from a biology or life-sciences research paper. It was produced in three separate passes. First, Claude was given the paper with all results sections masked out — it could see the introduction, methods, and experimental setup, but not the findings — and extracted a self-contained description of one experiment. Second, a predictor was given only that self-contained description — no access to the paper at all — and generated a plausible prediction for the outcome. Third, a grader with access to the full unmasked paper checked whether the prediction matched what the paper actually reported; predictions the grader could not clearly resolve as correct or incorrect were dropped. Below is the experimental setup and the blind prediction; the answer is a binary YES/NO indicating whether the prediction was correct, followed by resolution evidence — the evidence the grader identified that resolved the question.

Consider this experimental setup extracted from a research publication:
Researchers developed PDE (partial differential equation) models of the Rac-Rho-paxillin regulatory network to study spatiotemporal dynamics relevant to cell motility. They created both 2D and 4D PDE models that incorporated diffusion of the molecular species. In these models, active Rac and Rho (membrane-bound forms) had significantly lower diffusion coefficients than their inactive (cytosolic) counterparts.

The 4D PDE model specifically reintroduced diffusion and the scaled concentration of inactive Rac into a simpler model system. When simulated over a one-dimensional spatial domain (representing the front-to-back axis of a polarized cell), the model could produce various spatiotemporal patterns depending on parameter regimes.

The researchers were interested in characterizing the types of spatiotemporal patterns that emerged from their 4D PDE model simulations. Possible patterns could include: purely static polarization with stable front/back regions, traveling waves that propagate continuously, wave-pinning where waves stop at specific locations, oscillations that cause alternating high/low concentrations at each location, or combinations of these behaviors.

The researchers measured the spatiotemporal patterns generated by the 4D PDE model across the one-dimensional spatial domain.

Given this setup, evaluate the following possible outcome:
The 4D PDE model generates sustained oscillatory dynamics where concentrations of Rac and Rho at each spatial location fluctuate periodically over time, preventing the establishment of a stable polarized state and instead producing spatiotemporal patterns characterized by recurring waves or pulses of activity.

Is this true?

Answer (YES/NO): YES